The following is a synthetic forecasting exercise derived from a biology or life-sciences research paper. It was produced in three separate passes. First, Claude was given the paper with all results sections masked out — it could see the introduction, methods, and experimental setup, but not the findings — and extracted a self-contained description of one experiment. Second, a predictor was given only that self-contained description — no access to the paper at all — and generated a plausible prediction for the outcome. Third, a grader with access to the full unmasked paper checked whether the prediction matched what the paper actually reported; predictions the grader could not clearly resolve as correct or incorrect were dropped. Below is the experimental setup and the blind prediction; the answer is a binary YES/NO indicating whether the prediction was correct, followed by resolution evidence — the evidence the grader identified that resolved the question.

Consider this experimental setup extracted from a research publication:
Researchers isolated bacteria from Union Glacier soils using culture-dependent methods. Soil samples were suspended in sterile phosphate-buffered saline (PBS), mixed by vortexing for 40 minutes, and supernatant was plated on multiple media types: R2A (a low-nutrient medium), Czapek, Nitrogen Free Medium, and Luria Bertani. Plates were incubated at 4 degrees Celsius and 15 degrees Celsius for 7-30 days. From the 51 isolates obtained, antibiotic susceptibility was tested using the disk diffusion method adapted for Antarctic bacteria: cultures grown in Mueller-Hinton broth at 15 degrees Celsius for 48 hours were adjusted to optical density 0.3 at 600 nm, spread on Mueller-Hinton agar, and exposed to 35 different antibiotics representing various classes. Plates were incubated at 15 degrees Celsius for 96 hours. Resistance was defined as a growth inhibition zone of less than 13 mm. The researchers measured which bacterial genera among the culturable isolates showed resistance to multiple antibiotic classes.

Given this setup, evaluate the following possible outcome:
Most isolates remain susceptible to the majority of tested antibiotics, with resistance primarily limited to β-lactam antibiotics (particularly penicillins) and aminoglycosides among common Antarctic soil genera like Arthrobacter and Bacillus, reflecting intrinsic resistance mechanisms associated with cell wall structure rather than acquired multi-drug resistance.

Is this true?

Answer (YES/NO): NO